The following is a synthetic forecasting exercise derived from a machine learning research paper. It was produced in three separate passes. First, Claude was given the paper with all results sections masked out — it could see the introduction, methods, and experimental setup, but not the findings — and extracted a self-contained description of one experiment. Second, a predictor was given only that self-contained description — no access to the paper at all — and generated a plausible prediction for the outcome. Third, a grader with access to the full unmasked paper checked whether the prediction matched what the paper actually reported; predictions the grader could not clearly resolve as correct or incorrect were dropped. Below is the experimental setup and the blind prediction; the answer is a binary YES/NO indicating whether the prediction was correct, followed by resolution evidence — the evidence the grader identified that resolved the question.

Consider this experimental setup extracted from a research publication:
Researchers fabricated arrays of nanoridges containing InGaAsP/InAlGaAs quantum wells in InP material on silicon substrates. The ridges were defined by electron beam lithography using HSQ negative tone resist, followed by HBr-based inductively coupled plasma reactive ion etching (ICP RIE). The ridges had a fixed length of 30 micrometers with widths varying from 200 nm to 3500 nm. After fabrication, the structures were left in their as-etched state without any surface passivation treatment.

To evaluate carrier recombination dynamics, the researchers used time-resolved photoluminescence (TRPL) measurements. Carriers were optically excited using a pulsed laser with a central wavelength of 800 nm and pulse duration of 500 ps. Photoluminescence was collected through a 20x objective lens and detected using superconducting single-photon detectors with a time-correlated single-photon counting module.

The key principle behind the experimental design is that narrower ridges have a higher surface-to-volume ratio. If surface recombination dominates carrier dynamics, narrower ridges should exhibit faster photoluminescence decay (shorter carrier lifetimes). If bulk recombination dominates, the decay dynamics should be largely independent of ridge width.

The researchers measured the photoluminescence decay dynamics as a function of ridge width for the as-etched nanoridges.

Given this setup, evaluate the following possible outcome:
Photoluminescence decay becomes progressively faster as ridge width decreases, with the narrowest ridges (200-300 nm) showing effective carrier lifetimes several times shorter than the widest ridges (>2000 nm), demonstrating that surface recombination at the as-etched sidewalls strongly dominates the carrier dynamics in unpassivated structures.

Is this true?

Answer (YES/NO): YES